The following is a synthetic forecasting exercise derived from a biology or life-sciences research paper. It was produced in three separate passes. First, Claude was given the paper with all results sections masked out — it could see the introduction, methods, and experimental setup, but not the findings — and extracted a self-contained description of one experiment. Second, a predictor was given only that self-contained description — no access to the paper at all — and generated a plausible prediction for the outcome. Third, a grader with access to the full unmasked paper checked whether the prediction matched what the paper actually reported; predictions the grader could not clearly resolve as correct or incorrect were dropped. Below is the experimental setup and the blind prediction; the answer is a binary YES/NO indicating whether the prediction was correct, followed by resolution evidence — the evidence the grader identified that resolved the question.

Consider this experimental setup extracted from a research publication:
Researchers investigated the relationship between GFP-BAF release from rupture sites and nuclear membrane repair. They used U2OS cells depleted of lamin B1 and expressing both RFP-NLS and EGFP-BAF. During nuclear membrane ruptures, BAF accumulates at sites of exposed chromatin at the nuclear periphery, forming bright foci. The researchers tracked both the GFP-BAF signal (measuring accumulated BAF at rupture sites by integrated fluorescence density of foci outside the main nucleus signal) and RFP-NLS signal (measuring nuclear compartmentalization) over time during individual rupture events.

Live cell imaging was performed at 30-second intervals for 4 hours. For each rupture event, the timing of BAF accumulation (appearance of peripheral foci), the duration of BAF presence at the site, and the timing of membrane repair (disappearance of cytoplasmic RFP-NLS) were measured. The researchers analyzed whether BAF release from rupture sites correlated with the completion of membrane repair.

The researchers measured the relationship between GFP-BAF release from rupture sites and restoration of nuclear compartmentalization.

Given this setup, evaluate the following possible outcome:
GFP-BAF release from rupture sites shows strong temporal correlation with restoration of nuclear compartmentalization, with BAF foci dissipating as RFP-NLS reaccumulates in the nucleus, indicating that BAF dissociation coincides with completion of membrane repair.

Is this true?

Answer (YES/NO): NO